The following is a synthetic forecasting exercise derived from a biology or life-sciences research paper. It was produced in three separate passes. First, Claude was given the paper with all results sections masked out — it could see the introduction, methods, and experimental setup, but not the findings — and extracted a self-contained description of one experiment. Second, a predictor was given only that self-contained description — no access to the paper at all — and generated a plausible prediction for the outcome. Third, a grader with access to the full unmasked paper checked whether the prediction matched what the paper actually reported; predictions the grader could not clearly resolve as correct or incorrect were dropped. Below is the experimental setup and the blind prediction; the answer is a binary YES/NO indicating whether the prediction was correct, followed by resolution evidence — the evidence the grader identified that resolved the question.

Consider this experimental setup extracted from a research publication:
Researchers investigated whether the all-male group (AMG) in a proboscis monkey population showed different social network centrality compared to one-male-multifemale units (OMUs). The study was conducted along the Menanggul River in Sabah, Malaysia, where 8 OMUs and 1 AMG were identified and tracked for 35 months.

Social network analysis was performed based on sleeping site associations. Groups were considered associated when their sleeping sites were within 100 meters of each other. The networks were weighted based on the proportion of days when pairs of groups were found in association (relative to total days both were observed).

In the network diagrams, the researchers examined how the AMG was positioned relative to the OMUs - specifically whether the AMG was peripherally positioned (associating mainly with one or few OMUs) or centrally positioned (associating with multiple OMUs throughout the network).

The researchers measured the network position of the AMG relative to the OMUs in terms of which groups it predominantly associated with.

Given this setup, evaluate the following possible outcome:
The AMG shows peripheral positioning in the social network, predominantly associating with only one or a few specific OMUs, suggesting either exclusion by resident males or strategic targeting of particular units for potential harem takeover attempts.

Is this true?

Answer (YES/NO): NO